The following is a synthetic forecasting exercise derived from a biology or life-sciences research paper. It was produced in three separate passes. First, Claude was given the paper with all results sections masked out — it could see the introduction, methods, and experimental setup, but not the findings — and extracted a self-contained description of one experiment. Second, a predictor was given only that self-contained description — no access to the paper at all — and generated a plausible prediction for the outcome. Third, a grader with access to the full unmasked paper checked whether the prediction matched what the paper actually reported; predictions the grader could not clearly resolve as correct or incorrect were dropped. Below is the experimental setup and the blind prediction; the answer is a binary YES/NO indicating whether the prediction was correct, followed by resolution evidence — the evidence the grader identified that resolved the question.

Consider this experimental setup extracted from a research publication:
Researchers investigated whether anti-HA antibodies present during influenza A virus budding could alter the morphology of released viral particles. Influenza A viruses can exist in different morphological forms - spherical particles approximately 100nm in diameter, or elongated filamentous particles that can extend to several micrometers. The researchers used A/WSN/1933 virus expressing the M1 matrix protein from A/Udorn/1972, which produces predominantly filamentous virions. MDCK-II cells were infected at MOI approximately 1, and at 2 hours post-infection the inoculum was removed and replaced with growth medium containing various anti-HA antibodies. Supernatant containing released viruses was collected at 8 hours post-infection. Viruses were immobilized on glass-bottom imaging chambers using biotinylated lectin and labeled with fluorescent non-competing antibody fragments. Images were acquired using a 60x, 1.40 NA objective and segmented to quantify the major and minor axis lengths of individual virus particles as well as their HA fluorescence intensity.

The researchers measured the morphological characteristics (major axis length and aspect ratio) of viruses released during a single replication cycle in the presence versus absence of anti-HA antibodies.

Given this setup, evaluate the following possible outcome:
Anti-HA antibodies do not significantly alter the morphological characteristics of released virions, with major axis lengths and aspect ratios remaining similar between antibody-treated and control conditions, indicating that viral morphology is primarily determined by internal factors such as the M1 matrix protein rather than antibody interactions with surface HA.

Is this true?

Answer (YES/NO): NO